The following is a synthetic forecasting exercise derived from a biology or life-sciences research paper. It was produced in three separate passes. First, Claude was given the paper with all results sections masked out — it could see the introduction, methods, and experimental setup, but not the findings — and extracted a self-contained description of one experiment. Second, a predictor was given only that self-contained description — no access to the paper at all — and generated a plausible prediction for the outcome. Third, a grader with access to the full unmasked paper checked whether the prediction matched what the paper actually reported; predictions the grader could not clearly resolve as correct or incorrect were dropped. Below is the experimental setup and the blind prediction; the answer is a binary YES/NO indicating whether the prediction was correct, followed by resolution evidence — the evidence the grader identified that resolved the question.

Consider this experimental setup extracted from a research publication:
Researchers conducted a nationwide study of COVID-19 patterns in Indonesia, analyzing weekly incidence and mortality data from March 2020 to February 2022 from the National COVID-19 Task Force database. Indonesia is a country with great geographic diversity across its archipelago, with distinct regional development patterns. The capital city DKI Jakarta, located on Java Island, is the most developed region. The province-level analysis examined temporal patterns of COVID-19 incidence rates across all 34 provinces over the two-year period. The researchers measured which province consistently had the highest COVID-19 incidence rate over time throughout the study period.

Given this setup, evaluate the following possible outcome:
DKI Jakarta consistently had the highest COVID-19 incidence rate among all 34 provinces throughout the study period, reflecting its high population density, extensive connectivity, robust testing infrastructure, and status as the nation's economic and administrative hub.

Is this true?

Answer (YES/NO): YES